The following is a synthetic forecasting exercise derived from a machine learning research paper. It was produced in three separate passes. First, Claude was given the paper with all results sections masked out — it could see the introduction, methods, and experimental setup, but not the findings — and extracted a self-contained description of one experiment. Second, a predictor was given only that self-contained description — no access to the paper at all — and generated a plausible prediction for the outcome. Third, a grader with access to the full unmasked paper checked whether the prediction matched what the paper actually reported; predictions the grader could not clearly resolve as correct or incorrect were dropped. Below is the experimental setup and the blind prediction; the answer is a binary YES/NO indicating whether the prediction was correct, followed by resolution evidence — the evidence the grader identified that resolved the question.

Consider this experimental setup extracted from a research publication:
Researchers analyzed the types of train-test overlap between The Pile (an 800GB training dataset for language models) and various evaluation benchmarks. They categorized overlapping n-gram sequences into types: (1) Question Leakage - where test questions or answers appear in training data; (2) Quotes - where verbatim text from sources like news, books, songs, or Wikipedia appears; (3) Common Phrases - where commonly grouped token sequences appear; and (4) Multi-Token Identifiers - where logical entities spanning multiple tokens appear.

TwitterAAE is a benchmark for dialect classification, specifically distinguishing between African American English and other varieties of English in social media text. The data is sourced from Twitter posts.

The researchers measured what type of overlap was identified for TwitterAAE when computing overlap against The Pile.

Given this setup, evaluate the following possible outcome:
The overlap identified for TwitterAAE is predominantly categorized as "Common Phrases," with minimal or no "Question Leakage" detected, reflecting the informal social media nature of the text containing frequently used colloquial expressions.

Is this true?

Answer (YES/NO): NO